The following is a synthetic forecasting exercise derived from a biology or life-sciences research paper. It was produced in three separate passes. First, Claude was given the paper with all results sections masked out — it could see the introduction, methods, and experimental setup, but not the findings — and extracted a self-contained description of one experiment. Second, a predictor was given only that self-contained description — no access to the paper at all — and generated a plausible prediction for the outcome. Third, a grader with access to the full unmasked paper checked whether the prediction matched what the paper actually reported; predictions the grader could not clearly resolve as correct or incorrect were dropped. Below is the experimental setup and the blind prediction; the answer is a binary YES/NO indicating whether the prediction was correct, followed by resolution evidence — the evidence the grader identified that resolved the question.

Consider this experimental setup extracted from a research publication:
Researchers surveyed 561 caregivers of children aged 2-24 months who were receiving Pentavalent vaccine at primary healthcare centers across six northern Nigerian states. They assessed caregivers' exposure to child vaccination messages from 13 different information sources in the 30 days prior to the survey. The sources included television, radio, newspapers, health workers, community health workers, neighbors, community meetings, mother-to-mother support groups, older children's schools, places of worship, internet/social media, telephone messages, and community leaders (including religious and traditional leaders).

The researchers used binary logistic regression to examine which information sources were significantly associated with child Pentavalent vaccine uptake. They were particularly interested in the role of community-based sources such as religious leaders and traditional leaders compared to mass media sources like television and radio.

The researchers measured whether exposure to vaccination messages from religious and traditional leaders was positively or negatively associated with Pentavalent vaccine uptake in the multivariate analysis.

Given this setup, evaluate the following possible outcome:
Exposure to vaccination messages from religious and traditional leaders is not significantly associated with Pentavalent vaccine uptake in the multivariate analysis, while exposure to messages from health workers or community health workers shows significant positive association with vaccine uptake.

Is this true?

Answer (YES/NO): NO